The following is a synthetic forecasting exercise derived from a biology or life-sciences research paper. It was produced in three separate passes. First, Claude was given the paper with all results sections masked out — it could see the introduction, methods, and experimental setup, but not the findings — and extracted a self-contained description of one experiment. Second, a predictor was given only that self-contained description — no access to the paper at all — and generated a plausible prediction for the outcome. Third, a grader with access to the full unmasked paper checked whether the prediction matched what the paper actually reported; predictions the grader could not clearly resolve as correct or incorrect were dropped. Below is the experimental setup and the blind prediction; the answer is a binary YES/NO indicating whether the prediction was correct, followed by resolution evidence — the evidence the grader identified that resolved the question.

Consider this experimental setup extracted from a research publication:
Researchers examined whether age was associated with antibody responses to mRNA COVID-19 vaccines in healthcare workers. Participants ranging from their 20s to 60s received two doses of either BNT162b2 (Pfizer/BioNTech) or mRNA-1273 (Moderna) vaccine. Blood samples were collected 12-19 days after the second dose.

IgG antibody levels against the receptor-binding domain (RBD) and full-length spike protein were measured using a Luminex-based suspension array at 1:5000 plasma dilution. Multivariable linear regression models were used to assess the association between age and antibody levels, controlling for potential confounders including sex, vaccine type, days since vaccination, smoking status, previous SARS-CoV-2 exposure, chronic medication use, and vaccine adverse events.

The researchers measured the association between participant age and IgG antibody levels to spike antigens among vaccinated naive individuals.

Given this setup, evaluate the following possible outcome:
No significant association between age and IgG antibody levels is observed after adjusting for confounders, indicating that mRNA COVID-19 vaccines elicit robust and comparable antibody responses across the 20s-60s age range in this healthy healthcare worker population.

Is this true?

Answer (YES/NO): YES